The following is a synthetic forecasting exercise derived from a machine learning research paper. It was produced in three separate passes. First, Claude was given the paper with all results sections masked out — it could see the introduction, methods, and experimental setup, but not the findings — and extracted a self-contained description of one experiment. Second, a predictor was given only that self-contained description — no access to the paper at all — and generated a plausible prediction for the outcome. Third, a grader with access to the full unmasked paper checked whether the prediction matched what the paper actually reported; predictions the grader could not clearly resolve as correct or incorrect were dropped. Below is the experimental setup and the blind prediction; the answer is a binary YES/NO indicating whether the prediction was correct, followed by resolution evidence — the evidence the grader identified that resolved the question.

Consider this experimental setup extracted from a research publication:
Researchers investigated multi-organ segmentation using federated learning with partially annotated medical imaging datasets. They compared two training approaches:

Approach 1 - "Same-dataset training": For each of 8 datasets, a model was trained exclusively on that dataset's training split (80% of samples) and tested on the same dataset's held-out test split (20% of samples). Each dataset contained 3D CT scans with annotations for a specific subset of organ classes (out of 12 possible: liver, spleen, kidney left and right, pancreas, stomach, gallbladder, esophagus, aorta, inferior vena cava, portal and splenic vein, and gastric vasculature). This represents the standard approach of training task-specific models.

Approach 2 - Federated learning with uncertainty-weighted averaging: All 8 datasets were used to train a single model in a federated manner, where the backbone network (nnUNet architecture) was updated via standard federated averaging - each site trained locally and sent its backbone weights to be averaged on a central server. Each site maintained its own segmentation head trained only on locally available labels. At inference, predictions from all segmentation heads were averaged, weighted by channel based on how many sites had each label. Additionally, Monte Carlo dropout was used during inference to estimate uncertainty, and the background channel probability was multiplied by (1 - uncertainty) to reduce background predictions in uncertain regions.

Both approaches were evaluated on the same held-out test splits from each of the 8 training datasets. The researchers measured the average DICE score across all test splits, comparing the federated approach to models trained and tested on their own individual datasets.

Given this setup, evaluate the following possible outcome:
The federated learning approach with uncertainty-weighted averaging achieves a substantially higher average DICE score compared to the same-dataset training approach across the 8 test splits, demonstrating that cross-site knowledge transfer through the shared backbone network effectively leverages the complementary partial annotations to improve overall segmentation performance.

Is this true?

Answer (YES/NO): NO